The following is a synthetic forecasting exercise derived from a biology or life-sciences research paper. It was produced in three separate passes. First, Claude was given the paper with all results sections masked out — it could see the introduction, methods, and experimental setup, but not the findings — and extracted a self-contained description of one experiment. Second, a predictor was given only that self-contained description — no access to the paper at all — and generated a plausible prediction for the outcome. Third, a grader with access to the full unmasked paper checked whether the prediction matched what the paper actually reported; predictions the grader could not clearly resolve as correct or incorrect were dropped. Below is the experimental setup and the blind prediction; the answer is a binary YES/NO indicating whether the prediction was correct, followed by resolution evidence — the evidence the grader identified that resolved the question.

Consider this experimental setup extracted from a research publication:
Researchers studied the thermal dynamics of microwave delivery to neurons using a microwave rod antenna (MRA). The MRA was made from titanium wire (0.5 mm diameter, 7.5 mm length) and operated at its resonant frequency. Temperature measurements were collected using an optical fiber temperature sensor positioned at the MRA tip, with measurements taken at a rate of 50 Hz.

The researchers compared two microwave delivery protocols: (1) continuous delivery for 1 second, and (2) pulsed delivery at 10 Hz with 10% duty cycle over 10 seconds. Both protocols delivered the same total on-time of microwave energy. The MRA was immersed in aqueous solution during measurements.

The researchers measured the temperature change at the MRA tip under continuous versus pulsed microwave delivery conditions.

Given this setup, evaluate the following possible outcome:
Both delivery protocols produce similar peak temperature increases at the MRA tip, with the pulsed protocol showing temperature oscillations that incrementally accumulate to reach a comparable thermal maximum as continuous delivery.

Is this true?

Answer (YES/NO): NO